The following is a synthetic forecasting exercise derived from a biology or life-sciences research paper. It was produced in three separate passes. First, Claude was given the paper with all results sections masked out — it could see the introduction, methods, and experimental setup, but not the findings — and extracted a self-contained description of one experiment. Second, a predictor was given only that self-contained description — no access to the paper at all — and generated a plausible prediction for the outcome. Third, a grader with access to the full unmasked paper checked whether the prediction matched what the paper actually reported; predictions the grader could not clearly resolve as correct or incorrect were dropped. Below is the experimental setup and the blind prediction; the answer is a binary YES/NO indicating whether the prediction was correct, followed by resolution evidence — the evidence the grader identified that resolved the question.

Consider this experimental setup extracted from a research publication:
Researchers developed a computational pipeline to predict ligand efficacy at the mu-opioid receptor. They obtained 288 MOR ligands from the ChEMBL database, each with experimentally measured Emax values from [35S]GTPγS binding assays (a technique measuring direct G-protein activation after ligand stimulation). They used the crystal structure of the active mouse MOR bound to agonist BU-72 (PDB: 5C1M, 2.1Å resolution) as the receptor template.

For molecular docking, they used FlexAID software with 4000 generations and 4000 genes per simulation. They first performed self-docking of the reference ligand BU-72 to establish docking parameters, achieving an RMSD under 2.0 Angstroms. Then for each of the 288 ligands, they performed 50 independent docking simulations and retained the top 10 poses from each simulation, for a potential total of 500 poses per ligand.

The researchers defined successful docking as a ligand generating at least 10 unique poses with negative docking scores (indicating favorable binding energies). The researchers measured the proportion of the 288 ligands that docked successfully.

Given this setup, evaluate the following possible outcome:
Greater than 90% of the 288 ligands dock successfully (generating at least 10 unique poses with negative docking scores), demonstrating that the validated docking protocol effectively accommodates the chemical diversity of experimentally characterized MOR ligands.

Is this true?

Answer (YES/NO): NO